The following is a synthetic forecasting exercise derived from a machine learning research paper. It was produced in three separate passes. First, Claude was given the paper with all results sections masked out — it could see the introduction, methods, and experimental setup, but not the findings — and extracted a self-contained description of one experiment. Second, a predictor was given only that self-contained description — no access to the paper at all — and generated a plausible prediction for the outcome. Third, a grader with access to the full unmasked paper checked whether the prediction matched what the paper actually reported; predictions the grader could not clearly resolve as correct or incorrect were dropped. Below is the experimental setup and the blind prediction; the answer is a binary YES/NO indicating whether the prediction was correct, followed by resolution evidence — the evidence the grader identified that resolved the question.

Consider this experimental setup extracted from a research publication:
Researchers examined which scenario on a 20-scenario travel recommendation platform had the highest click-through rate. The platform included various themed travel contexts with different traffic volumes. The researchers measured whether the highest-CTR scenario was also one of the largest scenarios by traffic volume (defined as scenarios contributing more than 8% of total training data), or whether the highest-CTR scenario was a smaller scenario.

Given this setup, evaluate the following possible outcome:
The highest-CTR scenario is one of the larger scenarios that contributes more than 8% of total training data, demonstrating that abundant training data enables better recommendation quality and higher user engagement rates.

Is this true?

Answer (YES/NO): YES